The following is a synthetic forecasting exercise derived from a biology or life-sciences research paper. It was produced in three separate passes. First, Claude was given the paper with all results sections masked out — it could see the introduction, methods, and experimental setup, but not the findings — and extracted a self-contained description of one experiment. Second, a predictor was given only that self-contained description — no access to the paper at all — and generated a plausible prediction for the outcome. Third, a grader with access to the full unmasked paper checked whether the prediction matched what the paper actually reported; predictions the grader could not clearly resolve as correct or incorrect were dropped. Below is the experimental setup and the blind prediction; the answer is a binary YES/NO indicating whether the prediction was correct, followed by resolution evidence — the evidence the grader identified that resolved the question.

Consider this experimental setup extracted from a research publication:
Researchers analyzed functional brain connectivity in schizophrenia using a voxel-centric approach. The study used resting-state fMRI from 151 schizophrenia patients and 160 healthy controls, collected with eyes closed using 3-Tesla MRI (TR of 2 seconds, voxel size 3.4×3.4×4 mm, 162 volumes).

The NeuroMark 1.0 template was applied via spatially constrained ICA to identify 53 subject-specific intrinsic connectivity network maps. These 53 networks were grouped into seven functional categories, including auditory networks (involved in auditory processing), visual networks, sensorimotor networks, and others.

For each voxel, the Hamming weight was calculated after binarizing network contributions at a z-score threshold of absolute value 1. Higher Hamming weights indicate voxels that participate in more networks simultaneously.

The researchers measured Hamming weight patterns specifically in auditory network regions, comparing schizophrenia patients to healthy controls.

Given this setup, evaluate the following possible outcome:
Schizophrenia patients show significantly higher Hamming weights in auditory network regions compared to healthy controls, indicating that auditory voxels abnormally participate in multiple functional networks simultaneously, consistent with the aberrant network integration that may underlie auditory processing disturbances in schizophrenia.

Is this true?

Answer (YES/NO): NO